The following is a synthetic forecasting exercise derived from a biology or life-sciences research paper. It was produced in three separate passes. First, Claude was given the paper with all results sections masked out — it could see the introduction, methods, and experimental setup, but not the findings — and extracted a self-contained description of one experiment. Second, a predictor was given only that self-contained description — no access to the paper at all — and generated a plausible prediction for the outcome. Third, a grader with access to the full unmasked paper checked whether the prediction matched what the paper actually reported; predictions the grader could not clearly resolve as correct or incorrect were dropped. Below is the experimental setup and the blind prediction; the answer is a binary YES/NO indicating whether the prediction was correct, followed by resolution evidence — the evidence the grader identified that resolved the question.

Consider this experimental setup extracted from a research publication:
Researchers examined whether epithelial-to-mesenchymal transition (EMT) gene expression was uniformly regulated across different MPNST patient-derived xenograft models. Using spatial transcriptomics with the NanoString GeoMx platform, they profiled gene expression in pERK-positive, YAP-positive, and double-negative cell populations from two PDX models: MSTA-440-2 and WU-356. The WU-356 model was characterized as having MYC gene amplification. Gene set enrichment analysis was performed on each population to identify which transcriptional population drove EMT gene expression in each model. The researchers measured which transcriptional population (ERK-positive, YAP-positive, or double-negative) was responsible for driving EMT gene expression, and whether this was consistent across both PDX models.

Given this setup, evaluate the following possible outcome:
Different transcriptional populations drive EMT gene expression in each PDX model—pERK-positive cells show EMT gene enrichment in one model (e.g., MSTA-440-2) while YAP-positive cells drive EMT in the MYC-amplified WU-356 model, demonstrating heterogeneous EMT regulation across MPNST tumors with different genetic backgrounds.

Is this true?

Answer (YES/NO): NO